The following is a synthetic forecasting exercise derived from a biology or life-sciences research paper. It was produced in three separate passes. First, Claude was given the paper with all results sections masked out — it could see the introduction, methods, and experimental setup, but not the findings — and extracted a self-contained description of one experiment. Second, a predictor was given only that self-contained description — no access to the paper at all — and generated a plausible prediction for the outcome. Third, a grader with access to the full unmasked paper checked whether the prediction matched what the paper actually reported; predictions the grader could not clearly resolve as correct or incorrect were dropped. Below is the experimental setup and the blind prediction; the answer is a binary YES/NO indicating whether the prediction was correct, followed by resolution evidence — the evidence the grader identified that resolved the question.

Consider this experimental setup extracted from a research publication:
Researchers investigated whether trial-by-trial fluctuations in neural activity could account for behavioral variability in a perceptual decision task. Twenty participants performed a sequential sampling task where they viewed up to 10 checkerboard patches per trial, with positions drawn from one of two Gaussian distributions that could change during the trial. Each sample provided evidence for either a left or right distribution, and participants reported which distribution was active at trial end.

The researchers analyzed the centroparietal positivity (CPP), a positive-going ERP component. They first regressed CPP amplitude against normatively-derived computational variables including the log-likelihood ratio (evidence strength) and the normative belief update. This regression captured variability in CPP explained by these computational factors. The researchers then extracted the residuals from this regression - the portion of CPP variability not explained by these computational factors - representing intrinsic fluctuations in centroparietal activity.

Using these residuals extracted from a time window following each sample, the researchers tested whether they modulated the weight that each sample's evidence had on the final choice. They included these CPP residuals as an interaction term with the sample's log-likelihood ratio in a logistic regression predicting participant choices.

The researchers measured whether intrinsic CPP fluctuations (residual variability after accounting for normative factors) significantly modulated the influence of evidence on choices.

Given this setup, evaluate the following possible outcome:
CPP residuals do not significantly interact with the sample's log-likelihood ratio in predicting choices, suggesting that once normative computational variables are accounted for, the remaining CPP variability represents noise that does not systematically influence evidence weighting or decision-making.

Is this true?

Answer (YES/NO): NO